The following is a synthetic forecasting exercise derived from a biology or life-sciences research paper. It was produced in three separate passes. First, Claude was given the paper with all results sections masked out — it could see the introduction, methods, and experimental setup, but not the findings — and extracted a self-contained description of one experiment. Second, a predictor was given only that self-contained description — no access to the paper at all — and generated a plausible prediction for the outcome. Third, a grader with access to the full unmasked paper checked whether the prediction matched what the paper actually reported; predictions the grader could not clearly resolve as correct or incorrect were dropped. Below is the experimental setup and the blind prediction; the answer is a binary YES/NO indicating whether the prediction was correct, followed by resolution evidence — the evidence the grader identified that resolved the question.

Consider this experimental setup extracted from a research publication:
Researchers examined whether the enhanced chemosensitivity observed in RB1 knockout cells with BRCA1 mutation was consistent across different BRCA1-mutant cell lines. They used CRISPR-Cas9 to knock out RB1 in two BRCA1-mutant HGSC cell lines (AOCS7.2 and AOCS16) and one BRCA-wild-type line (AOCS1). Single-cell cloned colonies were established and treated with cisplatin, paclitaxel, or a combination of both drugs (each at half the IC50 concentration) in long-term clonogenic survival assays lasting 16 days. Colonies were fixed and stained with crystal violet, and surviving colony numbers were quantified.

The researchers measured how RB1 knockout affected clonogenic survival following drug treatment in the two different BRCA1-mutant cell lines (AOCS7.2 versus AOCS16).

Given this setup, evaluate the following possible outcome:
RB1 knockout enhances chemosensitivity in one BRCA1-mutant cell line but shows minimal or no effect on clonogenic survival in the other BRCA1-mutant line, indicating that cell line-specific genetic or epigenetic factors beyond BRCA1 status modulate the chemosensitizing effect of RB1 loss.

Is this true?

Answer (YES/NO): YES